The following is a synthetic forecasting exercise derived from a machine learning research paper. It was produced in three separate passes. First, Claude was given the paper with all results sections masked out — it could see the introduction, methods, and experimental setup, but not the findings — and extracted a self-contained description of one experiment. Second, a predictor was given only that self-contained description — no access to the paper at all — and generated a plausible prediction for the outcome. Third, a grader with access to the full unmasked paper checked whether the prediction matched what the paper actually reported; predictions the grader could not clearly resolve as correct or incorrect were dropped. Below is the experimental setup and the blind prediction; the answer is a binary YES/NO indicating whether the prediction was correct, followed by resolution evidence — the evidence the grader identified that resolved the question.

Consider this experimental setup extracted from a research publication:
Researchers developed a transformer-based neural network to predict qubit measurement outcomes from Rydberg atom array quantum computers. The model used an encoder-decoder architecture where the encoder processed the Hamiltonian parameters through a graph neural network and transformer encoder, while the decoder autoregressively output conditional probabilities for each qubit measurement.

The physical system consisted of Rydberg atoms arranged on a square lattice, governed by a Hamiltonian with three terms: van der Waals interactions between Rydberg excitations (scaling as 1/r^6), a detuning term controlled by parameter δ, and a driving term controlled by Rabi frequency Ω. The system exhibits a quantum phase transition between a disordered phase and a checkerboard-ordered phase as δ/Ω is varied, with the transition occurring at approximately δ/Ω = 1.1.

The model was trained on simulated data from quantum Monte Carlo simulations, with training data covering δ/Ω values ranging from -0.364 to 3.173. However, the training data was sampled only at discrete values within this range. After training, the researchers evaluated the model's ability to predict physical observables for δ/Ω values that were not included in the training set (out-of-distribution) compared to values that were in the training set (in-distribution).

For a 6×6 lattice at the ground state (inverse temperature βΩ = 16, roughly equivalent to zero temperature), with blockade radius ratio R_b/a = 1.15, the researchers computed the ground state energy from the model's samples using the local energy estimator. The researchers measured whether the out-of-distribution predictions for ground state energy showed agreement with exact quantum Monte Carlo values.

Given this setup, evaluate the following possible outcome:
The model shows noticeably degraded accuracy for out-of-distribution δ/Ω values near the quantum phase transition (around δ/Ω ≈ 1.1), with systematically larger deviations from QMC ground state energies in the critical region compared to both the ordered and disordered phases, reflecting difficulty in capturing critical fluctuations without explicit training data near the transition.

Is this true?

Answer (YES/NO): NO